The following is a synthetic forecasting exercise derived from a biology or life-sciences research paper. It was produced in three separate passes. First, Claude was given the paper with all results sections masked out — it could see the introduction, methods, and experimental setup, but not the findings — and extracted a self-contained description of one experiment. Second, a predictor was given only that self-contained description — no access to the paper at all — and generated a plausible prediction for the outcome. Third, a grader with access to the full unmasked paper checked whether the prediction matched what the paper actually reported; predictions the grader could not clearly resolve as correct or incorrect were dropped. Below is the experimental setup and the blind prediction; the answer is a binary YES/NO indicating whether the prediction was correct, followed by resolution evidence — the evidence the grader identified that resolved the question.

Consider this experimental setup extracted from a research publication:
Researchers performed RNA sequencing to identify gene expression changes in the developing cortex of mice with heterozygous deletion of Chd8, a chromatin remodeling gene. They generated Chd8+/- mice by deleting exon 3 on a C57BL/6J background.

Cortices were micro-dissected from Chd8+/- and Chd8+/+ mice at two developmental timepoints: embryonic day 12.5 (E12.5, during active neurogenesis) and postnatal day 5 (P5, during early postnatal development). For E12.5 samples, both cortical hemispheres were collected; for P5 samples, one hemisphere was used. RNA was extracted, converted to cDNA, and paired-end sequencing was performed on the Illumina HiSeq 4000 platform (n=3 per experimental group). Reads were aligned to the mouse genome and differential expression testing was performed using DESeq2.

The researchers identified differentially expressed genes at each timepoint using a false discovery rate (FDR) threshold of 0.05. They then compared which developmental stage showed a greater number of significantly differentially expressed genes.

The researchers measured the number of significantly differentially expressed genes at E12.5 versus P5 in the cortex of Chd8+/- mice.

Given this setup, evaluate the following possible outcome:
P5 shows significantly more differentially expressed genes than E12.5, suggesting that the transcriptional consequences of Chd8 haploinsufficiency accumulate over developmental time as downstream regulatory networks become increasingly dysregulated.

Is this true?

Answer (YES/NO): YES